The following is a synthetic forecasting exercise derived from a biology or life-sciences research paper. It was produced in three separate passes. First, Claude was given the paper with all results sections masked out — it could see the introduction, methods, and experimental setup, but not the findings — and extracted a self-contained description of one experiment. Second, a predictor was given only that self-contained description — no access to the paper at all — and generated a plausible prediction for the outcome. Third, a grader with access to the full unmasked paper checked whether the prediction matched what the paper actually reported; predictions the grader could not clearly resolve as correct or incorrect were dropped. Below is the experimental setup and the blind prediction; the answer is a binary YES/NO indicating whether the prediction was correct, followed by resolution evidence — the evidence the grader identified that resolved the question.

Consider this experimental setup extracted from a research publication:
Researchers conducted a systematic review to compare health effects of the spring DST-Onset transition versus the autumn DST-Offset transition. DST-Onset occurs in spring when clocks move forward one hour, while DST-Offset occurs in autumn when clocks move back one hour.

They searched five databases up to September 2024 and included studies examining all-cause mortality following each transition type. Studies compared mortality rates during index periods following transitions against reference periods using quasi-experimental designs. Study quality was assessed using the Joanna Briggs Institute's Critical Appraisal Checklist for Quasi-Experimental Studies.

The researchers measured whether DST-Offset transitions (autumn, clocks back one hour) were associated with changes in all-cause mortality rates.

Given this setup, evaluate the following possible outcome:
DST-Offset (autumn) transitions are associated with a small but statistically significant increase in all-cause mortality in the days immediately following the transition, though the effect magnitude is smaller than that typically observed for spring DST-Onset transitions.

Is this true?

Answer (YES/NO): NO